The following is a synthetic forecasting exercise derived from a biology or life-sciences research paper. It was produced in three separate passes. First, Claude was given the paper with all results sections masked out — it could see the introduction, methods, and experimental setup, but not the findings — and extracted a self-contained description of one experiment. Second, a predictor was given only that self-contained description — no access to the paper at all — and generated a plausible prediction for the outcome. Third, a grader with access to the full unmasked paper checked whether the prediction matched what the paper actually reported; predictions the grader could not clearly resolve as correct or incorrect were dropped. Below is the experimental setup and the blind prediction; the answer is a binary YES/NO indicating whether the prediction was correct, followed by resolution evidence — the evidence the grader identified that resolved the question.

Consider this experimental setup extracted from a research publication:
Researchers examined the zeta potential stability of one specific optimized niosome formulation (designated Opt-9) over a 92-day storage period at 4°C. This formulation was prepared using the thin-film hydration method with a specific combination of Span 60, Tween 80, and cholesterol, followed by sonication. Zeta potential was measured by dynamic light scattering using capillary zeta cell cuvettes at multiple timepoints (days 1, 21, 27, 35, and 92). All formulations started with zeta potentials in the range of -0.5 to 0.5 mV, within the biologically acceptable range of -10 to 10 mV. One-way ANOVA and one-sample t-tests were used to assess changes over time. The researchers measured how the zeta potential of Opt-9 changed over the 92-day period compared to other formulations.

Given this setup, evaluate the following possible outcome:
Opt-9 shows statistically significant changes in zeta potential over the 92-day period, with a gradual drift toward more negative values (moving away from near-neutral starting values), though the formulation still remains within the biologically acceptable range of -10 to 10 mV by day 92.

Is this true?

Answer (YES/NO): NO